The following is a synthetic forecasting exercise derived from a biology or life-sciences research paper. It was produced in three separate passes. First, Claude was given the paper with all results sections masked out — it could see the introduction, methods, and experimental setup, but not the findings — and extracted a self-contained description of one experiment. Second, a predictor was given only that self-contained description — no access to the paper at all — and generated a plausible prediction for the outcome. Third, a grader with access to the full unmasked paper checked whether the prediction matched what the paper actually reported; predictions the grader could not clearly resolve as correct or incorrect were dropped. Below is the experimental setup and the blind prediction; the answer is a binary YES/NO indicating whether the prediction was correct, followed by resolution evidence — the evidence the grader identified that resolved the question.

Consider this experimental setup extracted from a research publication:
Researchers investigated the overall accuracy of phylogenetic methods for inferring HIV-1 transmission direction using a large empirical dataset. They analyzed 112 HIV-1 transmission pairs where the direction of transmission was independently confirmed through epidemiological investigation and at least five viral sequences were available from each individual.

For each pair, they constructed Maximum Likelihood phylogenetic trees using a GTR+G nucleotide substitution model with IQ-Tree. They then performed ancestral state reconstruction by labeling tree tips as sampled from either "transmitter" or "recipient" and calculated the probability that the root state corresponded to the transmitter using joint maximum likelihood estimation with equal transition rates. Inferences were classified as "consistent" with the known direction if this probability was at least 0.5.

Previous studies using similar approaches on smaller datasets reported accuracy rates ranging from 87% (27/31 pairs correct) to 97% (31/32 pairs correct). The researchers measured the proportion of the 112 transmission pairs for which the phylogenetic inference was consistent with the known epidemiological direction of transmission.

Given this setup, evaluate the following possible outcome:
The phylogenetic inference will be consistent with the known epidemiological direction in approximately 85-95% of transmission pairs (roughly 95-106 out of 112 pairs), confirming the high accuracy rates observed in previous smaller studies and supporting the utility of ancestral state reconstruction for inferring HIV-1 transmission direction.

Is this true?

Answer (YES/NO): NO